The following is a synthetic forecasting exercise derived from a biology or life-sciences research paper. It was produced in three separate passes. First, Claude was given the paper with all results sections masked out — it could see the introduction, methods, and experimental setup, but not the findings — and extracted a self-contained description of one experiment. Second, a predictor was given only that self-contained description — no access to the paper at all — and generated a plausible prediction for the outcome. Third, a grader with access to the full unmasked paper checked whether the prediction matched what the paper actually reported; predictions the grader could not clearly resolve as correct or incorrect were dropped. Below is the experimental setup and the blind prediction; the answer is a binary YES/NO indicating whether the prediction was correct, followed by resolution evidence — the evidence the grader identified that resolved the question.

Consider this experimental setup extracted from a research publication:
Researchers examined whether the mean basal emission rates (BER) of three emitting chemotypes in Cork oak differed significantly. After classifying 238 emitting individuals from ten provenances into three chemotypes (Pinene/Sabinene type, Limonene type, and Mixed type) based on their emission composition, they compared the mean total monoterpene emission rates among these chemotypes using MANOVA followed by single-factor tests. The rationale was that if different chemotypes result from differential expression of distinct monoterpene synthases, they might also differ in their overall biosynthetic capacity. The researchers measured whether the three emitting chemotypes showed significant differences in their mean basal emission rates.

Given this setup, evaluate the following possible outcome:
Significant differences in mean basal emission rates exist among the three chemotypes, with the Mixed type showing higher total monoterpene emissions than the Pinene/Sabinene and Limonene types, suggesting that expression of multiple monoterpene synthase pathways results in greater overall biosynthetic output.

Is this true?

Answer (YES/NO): NO